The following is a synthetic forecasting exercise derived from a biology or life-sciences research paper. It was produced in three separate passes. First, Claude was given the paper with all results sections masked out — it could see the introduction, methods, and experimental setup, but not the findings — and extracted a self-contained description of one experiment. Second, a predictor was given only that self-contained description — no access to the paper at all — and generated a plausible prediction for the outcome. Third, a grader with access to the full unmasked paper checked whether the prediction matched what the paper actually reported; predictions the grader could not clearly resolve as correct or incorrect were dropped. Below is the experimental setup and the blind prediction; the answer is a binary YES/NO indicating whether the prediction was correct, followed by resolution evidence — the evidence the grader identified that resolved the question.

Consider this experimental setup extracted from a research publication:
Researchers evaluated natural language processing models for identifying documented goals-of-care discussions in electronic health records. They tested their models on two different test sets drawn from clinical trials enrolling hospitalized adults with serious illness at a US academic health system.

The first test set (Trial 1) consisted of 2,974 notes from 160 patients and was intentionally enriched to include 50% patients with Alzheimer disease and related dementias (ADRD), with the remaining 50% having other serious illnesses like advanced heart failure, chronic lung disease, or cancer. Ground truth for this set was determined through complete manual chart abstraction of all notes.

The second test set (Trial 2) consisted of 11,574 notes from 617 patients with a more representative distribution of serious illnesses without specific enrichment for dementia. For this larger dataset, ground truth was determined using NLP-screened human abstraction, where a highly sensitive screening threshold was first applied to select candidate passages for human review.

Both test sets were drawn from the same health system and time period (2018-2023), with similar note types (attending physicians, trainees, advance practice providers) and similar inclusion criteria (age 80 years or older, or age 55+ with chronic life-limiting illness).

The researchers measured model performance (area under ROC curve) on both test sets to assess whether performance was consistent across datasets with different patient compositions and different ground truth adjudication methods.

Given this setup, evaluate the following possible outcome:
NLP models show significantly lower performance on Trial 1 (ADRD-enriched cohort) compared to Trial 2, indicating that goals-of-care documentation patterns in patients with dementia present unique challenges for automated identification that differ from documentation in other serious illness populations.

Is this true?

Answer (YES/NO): NO